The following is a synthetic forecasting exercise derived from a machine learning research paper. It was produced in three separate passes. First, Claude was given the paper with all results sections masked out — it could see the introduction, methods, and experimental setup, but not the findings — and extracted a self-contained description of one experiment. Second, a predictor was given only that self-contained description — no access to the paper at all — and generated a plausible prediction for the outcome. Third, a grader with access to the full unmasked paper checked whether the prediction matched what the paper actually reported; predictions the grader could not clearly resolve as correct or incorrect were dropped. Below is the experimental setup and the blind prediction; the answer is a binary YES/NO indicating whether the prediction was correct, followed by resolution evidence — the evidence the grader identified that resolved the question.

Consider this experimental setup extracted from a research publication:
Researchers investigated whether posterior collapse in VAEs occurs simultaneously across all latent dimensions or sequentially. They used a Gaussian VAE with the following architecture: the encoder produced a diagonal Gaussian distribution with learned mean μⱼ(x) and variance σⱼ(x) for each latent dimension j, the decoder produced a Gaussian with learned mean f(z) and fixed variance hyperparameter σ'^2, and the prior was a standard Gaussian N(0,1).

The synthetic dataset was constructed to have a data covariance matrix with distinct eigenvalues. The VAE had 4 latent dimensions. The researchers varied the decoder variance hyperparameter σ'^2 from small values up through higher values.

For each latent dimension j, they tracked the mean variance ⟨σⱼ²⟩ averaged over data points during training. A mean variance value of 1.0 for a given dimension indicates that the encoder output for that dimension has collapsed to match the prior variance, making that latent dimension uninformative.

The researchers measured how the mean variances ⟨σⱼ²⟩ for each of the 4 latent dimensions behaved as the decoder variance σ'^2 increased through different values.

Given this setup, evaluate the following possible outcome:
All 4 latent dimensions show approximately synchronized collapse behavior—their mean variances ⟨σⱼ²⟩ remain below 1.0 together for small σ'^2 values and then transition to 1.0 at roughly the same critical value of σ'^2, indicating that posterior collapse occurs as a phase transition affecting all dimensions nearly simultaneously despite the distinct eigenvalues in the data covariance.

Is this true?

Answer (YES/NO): NO